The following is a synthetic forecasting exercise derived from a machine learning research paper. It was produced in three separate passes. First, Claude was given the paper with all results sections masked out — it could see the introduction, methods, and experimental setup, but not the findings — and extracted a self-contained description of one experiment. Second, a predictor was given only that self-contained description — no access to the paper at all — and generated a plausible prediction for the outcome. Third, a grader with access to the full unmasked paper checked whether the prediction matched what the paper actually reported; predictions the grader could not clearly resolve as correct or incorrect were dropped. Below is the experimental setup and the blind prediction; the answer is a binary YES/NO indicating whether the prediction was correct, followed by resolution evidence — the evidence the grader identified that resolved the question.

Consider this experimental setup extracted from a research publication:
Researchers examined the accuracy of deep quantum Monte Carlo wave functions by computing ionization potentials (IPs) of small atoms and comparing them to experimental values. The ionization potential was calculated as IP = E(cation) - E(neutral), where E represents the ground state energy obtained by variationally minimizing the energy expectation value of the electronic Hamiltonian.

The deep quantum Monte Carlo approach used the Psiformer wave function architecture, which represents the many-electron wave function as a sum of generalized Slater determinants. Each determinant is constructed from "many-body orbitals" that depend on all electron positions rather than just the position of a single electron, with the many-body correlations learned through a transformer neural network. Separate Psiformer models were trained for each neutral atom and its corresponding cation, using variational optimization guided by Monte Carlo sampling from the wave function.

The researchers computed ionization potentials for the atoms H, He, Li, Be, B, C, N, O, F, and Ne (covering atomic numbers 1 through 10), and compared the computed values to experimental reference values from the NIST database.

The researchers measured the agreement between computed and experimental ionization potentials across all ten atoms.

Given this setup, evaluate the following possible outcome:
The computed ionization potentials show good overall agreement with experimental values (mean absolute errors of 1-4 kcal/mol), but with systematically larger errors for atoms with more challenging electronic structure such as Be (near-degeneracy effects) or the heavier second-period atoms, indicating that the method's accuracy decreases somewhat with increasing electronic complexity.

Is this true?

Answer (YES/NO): NO